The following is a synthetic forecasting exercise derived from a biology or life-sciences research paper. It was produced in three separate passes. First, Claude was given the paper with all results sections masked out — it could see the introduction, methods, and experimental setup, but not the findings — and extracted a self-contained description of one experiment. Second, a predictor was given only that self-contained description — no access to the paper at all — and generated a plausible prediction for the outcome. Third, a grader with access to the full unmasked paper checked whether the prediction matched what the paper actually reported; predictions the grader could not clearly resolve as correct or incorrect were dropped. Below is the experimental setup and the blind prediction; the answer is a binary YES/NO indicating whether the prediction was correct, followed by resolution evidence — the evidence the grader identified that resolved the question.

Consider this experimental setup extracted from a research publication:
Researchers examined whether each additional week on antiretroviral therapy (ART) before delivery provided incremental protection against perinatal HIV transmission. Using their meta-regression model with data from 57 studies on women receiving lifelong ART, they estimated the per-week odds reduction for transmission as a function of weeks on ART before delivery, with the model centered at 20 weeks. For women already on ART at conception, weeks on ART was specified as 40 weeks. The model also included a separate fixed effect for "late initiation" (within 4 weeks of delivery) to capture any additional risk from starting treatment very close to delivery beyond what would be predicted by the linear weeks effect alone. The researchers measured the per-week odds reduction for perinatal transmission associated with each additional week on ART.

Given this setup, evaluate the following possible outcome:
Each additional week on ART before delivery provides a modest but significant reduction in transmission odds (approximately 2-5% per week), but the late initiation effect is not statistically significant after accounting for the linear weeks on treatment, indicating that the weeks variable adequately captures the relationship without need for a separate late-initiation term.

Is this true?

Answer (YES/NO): NO